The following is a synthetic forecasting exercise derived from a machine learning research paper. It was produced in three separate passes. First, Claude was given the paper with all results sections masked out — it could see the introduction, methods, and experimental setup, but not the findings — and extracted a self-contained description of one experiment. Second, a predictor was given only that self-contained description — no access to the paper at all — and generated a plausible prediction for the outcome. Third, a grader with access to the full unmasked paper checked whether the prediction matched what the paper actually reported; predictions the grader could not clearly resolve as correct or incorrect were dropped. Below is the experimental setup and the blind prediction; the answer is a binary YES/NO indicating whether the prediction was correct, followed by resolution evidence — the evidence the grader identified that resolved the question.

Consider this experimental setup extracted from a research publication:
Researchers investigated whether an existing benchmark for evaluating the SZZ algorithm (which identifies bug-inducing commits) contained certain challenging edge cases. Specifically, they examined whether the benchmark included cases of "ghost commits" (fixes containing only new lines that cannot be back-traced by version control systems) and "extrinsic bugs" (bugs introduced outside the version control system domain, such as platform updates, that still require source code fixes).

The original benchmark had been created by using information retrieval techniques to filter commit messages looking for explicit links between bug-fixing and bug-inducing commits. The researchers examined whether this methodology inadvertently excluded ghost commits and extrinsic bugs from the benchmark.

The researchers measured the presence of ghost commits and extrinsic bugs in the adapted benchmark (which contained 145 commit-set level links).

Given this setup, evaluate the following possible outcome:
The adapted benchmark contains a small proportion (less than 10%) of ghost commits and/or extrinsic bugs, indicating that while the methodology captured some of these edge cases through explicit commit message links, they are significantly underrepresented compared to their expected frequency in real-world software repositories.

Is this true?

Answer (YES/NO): NO